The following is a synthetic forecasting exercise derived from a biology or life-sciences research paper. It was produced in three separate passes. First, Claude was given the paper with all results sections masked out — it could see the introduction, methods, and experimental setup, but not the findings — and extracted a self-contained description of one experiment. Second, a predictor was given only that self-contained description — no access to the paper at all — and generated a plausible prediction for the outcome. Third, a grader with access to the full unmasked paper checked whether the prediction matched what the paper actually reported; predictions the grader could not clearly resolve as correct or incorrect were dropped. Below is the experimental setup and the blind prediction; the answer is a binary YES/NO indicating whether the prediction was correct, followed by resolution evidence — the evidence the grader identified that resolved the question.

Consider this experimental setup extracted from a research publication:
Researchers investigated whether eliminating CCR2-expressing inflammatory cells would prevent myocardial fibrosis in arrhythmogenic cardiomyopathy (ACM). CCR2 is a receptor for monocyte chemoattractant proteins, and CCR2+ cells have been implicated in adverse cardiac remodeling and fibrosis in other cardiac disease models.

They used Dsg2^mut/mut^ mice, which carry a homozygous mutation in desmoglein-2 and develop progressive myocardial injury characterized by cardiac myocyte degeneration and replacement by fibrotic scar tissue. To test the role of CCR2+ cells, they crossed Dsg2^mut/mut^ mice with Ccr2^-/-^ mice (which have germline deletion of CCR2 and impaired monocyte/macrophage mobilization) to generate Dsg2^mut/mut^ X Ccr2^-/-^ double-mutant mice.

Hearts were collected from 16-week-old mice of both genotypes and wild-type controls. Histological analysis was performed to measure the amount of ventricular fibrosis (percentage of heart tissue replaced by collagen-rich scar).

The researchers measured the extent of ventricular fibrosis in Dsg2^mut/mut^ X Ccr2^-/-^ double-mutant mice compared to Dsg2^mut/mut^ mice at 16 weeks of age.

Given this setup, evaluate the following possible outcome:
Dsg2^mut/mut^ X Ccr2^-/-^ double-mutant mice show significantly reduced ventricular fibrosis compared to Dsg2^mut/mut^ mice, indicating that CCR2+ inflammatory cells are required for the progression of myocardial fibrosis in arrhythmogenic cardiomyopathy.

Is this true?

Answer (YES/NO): YES